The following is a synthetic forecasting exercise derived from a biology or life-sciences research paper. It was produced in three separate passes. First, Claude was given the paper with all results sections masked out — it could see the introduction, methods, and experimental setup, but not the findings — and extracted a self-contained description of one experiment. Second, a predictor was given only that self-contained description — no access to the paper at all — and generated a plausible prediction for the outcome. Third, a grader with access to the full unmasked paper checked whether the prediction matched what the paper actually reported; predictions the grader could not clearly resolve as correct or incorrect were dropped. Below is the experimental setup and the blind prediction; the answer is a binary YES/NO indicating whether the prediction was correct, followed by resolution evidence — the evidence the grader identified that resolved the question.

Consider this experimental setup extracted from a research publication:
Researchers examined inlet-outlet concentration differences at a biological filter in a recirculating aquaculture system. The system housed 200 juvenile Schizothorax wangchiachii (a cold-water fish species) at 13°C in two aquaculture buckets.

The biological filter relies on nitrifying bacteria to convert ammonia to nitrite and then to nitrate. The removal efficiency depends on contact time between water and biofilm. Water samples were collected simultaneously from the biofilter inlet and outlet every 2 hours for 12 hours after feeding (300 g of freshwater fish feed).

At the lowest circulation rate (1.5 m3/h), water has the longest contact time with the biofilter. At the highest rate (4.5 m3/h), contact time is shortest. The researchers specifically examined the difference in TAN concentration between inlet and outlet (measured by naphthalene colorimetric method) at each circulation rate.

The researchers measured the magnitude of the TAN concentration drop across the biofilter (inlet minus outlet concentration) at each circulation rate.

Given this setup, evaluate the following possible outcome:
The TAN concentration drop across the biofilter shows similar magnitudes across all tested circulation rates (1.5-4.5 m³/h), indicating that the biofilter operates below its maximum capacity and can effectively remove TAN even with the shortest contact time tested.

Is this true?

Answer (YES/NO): NO